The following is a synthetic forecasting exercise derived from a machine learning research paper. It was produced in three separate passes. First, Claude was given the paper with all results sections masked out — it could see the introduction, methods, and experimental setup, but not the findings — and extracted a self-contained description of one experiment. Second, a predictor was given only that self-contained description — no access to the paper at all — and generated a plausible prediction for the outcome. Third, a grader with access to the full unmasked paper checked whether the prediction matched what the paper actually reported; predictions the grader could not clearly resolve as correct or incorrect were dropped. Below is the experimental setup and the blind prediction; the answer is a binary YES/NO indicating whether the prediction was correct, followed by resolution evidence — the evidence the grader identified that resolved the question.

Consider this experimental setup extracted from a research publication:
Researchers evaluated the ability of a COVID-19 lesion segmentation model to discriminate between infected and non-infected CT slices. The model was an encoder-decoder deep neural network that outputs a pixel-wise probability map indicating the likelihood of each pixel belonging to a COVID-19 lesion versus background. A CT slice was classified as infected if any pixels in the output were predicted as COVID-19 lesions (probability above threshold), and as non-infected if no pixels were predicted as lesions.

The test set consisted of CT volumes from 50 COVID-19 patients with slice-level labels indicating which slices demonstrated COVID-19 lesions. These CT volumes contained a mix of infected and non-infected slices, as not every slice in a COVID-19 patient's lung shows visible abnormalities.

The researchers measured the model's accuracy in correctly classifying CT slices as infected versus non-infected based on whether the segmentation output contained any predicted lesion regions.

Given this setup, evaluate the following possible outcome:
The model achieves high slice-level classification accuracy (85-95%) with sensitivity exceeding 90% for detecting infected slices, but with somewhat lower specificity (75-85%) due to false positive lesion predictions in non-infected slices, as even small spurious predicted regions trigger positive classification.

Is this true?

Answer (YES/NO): NO